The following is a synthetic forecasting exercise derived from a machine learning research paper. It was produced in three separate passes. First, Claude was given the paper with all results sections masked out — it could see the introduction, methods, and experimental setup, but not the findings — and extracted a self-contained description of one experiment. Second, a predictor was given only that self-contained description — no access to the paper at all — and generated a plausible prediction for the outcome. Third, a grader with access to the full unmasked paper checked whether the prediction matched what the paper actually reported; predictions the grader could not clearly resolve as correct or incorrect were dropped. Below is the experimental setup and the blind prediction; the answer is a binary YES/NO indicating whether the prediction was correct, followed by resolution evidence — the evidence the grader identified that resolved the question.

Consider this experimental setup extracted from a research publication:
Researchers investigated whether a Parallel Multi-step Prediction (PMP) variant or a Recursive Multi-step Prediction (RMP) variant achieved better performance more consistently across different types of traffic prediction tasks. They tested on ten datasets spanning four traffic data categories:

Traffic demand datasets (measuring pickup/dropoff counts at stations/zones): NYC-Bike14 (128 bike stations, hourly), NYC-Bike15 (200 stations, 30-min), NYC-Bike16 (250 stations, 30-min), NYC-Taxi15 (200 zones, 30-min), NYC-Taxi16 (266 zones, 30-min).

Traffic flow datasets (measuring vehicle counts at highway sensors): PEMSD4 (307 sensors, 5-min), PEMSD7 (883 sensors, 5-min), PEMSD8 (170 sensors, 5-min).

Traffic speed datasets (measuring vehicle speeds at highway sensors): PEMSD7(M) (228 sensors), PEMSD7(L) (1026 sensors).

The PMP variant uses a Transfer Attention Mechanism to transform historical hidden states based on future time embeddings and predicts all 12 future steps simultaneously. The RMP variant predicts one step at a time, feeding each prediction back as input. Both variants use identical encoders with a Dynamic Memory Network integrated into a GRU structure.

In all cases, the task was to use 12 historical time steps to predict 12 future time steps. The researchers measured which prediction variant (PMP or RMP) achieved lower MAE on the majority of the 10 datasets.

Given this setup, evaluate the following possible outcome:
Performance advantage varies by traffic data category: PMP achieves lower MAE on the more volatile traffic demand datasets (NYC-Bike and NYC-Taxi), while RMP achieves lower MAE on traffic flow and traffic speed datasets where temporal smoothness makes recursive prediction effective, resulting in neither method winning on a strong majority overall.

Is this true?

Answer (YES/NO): NO